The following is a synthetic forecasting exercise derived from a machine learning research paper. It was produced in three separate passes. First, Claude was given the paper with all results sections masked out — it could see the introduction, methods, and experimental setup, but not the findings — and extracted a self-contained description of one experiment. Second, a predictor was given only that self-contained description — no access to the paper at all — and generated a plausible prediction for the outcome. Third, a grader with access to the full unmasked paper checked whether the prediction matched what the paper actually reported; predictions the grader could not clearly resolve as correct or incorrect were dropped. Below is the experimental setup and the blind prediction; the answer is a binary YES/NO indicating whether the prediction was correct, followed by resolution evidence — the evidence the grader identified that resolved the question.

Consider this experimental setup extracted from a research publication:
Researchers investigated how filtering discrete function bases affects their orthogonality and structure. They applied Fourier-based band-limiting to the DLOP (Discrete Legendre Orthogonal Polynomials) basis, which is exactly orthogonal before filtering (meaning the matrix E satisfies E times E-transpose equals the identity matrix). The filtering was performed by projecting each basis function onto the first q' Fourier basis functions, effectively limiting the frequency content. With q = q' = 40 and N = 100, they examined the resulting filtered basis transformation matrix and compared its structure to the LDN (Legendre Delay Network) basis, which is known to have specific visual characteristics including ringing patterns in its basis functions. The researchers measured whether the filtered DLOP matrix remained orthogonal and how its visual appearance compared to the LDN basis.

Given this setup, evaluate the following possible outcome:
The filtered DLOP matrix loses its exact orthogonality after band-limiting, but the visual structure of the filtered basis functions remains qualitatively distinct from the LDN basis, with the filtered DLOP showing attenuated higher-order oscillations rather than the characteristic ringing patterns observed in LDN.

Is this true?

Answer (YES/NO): NO